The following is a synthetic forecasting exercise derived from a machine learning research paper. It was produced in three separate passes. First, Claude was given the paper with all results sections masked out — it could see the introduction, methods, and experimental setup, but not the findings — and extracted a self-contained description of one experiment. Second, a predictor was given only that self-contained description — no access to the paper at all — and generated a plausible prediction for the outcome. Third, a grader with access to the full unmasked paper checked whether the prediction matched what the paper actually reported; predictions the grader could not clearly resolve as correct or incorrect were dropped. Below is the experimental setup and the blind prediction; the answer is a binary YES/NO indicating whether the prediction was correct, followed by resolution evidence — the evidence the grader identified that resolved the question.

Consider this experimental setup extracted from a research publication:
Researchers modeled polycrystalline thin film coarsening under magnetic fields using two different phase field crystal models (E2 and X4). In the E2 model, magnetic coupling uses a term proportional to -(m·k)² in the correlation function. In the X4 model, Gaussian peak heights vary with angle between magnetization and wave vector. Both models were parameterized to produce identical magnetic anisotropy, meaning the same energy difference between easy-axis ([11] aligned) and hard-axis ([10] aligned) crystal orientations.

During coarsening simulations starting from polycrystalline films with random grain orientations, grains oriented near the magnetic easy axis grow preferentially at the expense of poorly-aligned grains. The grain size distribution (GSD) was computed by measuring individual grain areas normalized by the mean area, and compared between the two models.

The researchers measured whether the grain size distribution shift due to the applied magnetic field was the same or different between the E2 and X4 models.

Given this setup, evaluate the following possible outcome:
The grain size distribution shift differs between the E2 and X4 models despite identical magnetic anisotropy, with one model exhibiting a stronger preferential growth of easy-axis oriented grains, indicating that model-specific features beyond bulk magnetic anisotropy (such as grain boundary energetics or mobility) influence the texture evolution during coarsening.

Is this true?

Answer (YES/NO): NO